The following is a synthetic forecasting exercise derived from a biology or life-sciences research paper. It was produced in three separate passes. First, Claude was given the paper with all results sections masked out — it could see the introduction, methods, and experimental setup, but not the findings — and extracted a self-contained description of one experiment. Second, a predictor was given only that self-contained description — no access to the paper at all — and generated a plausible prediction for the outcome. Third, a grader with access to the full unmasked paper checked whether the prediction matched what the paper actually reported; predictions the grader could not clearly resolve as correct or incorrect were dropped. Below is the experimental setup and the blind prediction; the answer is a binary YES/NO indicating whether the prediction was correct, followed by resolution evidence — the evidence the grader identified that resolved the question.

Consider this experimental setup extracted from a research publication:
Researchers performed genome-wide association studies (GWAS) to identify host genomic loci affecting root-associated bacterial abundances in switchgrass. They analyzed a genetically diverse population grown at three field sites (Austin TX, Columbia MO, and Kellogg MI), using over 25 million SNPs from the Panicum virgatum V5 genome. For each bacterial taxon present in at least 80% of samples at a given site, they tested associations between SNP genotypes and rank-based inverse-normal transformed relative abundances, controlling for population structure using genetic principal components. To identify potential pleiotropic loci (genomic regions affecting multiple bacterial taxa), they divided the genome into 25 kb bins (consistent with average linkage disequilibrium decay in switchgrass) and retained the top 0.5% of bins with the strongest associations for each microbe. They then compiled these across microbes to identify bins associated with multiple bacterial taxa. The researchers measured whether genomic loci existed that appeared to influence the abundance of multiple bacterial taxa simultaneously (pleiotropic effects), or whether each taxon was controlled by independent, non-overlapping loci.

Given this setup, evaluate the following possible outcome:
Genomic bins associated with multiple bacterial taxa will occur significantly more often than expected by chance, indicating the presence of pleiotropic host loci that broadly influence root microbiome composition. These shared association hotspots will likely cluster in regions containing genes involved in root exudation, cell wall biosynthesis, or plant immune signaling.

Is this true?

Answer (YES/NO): YES